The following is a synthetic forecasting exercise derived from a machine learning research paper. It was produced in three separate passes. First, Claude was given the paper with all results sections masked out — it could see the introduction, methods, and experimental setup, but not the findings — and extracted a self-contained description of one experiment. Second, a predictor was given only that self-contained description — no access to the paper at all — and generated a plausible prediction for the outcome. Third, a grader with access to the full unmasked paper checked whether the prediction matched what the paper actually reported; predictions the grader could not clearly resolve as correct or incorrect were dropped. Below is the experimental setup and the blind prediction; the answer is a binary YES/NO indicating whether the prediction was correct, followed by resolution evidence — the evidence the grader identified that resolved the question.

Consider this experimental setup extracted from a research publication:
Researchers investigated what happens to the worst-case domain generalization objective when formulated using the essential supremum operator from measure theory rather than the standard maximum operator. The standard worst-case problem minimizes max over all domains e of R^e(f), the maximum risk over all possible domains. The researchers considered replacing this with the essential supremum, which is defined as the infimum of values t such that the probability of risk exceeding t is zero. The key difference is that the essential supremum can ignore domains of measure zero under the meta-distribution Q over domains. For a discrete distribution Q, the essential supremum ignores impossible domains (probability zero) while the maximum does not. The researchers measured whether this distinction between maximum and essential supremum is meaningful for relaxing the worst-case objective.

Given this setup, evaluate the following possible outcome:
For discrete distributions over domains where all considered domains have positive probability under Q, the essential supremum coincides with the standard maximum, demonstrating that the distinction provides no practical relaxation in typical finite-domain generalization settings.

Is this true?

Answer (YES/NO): YES